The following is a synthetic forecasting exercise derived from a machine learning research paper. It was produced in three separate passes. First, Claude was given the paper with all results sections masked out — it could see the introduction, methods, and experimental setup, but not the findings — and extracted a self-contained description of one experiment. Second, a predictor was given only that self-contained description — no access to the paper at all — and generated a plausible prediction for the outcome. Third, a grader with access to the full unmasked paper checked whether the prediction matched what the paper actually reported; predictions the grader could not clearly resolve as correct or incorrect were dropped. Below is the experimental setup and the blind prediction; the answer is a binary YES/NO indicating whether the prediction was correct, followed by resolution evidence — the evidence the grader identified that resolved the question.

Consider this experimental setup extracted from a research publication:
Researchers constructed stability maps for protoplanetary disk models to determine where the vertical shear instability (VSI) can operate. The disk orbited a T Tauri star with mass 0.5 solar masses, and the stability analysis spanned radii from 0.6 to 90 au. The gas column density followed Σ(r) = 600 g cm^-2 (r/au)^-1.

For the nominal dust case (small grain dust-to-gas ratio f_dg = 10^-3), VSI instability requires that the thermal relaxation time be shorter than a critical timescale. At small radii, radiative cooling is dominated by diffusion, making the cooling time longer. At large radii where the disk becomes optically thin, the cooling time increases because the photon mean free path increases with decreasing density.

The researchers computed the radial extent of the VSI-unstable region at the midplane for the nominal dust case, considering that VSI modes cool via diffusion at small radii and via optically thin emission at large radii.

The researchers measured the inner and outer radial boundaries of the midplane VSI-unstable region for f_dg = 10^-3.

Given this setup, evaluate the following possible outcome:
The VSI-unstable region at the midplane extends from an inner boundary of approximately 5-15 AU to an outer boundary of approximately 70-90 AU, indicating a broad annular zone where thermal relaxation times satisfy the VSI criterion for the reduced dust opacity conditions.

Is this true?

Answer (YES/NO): NO